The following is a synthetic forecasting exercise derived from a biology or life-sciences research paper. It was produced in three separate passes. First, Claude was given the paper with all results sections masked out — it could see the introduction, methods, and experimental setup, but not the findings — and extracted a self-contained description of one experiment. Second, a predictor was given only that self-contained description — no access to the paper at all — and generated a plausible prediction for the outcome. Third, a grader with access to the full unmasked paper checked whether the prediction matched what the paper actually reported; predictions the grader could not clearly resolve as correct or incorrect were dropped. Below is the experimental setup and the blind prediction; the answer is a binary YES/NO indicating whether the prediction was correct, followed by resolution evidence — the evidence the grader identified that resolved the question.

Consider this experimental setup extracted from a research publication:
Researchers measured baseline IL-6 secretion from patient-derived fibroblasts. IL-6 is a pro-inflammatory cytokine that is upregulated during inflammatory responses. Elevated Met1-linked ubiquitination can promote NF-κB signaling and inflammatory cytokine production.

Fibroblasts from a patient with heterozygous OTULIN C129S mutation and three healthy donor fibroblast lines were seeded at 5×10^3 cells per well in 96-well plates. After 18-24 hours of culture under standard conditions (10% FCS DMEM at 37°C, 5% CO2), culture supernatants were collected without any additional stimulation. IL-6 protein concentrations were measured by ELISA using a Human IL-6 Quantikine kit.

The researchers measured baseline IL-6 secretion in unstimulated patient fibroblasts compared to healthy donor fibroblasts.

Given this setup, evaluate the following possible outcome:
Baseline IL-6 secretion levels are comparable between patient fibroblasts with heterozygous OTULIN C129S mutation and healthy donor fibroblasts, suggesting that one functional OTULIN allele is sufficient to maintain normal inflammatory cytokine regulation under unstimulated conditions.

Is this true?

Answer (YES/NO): NO